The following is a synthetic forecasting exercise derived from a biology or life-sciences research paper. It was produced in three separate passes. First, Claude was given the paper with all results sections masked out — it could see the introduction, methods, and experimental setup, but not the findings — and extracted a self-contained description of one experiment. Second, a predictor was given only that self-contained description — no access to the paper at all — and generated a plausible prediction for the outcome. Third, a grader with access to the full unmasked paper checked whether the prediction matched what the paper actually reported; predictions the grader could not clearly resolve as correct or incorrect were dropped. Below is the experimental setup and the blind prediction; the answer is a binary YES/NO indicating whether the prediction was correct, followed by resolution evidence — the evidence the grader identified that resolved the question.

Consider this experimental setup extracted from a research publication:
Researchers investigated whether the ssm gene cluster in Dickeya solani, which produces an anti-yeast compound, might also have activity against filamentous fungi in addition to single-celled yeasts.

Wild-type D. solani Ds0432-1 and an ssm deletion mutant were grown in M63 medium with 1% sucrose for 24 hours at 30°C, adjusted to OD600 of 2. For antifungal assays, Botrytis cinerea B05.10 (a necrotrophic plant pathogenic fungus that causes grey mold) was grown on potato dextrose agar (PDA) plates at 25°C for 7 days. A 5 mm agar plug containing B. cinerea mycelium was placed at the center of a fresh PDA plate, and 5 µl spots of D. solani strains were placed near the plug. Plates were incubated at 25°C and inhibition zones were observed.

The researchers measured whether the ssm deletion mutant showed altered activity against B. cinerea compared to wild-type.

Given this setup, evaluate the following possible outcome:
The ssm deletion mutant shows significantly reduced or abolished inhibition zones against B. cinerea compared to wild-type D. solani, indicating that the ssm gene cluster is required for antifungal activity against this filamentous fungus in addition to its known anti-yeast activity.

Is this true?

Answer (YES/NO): NO